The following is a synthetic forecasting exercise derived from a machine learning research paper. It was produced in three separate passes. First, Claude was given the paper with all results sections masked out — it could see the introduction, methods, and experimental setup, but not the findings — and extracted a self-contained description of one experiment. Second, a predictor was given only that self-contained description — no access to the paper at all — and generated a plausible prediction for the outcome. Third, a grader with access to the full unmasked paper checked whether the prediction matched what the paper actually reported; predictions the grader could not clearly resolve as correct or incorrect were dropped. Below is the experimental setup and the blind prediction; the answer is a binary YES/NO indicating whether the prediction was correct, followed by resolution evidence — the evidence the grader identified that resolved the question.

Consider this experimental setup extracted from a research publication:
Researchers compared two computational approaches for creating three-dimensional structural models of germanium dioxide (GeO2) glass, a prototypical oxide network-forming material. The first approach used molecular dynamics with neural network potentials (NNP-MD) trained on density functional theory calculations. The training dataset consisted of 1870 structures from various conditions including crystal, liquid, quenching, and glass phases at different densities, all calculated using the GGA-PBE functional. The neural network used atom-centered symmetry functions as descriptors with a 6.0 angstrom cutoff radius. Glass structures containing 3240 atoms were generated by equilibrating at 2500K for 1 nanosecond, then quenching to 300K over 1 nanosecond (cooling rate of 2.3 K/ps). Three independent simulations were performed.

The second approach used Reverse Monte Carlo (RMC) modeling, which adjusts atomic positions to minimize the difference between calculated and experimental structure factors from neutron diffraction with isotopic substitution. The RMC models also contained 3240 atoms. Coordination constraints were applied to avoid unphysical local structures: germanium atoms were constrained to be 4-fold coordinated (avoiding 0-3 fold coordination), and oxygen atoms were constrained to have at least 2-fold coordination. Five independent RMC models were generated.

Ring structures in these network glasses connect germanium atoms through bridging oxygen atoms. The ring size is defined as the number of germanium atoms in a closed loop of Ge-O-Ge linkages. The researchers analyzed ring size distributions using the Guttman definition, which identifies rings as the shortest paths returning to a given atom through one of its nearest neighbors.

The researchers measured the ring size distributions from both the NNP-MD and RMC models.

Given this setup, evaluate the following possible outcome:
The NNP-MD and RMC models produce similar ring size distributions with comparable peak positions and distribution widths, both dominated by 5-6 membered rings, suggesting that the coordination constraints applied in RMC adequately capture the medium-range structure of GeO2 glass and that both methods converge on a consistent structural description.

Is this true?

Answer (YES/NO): NO